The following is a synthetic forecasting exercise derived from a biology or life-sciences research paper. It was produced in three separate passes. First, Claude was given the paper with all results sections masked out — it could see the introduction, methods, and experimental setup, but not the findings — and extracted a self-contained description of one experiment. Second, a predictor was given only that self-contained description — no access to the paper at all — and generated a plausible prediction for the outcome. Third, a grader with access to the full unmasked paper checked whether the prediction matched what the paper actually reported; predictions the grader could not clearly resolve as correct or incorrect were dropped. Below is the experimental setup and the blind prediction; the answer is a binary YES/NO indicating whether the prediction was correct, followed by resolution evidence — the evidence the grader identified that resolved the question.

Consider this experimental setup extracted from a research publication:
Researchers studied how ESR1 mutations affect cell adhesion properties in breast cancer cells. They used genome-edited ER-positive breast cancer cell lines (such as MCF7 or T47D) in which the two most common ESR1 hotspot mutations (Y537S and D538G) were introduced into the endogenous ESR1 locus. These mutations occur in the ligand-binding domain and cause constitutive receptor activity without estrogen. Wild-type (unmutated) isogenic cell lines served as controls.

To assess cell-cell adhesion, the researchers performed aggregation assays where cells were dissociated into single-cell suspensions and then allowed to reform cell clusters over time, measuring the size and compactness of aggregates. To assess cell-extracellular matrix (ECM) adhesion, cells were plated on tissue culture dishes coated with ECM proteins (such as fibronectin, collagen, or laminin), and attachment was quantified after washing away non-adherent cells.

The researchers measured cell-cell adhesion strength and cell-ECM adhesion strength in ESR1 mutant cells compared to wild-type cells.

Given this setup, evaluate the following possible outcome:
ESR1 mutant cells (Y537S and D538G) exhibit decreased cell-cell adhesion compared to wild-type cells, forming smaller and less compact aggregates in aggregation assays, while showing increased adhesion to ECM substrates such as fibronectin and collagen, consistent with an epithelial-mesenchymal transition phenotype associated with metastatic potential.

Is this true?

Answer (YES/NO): NO